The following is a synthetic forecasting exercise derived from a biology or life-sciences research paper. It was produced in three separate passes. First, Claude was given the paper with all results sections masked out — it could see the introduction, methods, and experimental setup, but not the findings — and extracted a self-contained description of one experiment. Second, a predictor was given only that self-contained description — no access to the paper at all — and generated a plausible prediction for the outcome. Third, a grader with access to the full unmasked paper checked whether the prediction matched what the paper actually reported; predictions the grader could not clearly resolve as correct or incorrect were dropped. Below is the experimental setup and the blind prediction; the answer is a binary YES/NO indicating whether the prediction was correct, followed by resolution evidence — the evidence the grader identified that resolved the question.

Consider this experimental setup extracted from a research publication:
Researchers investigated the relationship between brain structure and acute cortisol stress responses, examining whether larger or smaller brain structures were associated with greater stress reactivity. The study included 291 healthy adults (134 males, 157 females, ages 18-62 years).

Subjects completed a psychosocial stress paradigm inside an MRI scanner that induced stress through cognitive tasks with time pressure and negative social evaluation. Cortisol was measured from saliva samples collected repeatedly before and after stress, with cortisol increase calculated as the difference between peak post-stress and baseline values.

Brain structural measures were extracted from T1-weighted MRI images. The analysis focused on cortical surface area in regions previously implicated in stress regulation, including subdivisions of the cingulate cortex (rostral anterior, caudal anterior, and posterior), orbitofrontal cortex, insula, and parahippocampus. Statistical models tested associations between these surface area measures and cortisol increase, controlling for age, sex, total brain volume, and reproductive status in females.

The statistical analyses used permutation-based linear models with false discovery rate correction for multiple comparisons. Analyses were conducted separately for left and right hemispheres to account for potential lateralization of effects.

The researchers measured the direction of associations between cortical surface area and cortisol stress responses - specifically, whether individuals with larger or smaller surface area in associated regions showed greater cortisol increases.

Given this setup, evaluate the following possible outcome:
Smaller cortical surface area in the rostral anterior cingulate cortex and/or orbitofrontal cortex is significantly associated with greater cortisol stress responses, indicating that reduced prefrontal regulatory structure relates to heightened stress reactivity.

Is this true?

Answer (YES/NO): YES